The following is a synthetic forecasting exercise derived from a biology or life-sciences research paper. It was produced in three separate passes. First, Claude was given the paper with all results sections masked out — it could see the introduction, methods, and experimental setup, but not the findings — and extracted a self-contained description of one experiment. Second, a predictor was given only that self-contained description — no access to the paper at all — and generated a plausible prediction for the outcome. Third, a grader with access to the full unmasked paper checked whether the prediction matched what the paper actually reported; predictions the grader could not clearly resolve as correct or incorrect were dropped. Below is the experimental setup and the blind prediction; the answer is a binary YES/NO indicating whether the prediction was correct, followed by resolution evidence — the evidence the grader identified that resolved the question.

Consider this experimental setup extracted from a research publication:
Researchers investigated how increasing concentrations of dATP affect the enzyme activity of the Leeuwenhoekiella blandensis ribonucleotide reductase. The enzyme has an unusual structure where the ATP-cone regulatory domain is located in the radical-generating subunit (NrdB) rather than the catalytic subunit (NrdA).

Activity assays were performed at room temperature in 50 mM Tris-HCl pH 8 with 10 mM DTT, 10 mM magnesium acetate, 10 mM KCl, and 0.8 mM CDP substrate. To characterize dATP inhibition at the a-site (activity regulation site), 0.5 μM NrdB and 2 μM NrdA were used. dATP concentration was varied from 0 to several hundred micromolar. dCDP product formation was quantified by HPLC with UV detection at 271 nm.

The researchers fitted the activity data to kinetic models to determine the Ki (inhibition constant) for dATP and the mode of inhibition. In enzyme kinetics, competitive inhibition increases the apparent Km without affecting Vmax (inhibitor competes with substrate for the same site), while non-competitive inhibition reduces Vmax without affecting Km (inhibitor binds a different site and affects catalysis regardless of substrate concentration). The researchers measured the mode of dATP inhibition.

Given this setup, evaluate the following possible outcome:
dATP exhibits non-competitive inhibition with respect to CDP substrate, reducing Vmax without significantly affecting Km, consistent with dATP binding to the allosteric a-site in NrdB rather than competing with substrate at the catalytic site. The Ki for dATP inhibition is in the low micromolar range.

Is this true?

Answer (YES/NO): YES